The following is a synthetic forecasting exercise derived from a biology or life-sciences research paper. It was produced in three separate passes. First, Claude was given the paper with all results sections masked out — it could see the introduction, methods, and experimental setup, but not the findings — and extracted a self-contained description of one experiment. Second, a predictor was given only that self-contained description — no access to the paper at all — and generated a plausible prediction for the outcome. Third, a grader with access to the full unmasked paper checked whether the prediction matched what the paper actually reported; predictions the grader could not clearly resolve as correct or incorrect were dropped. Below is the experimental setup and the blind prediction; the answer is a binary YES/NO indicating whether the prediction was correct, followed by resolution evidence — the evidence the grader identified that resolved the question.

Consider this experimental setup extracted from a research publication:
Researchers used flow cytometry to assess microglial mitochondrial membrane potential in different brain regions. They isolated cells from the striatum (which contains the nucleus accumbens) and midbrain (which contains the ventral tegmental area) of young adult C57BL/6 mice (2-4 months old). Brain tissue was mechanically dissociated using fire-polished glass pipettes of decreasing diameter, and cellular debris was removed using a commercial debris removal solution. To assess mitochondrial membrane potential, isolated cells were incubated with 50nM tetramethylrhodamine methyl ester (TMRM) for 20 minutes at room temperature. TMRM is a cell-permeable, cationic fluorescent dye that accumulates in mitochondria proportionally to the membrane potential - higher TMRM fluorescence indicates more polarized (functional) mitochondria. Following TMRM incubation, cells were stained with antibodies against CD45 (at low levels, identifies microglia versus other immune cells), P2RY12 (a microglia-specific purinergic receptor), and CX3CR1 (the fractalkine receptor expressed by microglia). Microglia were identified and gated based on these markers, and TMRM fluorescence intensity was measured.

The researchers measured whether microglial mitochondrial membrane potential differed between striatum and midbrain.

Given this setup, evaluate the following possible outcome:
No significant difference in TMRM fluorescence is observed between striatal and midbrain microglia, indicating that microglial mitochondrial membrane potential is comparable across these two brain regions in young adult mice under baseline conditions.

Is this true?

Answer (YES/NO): NO